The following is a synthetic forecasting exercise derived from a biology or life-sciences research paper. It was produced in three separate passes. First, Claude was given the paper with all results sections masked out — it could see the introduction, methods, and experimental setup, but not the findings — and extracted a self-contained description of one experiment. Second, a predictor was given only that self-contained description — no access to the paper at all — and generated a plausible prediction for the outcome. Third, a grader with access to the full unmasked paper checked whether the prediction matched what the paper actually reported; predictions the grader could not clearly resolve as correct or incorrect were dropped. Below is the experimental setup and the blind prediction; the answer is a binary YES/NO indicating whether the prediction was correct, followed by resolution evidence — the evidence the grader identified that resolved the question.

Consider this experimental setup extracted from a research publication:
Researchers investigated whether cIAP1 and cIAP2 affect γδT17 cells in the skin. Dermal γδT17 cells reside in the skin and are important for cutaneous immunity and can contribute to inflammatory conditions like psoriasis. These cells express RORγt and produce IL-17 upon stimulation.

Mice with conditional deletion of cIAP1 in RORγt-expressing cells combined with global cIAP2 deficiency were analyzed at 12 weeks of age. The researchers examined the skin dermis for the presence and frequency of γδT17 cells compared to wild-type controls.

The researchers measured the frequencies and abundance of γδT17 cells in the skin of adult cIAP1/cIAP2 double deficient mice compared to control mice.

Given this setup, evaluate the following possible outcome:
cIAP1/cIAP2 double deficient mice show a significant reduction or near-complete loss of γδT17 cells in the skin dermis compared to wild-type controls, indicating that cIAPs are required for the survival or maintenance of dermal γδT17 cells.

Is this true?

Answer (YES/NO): YES